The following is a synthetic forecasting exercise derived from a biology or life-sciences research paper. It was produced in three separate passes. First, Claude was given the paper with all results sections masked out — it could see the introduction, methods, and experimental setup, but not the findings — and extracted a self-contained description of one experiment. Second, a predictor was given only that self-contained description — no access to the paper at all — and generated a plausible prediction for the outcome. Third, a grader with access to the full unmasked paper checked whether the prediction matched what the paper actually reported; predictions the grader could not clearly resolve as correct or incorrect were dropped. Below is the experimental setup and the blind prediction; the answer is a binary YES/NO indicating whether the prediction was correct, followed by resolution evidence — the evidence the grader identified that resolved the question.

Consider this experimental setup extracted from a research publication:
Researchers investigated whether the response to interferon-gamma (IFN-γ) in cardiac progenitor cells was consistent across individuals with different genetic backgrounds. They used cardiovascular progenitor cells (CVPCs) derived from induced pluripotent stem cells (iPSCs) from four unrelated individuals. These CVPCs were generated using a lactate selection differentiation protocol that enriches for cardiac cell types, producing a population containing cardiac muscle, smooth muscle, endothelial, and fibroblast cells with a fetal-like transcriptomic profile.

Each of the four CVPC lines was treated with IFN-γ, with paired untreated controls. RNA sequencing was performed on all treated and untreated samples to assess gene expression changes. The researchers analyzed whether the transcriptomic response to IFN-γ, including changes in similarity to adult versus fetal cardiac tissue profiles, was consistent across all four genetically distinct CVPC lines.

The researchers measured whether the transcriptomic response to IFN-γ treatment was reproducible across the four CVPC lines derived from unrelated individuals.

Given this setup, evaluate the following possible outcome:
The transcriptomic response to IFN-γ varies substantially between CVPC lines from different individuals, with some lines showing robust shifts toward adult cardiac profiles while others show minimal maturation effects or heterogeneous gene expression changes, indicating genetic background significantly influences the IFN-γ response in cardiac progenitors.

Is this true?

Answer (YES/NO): NO